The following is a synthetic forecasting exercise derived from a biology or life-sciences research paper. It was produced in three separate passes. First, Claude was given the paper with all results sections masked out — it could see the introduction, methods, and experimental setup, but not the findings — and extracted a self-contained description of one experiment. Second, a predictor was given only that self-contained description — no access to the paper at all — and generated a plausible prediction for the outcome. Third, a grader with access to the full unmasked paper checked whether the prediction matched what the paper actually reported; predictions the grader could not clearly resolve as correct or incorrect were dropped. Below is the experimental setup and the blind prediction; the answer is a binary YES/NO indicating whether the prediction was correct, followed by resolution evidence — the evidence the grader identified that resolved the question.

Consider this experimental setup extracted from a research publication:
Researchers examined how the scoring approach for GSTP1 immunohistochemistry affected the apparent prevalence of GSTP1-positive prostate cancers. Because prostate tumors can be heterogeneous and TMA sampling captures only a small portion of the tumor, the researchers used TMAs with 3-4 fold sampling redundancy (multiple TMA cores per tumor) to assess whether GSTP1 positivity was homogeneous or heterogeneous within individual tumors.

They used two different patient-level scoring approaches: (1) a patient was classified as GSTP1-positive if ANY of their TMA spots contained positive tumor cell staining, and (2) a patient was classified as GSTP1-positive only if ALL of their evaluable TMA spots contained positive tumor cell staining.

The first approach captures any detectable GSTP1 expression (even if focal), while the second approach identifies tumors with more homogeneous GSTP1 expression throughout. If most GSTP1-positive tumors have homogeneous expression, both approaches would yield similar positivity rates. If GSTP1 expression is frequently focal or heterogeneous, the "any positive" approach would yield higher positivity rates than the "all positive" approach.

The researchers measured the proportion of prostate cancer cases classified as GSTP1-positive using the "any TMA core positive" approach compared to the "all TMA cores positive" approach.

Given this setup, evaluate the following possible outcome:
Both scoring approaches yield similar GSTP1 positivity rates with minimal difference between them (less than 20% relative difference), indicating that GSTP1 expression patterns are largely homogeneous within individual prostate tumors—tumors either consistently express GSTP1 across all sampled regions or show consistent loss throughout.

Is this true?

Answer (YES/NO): NO